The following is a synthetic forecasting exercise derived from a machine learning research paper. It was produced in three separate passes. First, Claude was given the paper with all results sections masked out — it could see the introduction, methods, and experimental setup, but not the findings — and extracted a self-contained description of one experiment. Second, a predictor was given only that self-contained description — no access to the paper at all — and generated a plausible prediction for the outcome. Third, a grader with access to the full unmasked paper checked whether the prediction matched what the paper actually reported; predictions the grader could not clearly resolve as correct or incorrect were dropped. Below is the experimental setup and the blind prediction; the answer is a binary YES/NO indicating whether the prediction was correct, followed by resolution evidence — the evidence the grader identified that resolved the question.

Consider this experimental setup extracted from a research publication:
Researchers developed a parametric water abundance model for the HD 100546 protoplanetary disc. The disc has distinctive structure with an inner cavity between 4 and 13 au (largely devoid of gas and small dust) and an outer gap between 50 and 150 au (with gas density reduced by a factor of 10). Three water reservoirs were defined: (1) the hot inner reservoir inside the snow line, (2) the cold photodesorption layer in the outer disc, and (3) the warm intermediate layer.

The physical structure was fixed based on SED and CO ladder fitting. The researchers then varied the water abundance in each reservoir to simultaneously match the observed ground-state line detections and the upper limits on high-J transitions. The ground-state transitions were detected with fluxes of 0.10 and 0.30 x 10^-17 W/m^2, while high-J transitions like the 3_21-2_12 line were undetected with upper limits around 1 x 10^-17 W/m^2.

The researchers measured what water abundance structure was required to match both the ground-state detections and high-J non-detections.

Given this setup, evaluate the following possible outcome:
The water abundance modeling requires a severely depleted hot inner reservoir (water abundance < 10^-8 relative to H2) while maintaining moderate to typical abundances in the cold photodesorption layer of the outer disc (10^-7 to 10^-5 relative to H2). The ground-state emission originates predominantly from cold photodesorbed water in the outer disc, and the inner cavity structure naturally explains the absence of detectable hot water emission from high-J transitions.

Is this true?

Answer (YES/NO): NO